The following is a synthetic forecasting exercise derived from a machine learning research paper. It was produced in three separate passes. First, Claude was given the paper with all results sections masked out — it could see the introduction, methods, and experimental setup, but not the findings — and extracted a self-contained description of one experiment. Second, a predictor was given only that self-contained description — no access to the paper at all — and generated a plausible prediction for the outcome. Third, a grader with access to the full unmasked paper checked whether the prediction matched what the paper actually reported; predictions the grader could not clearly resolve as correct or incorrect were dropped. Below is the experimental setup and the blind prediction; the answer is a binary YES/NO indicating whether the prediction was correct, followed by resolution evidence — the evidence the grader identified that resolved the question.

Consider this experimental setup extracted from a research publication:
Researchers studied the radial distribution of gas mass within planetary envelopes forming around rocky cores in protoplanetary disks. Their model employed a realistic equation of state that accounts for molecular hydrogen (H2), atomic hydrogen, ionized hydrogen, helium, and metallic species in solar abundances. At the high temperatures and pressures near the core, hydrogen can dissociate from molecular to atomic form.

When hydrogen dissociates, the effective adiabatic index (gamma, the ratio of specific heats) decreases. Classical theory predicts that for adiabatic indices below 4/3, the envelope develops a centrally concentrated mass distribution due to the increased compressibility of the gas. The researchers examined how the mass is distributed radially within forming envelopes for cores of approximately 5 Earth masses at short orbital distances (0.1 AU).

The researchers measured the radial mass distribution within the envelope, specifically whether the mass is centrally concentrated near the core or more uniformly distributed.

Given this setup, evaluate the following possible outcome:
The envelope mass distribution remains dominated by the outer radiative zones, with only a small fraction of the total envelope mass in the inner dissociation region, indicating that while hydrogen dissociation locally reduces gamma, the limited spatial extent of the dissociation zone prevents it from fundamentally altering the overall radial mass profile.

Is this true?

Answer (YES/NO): NO